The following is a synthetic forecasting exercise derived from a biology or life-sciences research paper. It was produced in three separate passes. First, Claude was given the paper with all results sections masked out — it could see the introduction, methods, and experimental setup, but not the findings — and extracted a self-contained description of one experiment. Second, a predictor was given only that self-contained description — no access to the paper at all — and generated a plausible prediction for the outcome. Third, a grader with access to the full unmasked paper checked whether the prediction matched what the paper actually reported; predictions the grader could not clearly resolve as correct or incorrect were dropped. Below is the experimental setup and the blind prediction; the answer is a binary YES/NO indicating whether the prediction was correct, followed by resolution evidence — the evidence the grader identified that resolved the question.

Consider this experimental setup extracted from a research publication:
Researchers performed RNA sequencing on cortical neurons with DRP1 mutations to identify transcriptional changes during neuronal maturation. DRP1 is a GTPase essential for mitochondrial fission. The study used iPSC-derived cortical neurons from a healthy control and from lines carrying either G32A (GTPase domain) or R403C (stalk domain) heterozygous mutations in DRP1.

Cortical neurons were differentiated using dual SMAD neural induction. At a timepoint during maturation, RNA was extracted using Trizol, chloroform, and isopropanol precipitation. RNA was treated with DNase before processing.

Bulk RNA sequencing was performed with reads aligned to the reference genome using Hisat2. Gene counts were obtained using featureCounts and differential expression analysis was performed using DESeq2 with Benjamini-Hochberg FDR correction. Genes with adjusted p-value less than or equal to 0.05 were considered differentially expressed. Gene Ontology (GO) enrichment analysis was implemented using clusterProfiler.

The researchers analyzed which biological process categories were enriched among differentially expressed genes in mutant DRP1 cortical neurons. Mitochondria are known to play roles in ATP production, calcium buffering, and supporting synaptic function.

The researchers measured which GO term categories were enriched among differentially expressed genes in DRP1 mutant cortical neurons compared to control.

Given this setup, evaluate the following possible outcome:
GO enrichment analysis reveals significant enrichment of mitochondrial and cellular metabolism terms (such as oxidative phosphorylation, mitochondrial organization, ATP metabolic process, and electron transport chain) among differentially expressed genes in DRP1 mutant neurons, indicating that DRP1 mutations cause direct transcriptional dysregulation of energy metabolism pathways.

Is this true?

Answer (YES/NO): NO